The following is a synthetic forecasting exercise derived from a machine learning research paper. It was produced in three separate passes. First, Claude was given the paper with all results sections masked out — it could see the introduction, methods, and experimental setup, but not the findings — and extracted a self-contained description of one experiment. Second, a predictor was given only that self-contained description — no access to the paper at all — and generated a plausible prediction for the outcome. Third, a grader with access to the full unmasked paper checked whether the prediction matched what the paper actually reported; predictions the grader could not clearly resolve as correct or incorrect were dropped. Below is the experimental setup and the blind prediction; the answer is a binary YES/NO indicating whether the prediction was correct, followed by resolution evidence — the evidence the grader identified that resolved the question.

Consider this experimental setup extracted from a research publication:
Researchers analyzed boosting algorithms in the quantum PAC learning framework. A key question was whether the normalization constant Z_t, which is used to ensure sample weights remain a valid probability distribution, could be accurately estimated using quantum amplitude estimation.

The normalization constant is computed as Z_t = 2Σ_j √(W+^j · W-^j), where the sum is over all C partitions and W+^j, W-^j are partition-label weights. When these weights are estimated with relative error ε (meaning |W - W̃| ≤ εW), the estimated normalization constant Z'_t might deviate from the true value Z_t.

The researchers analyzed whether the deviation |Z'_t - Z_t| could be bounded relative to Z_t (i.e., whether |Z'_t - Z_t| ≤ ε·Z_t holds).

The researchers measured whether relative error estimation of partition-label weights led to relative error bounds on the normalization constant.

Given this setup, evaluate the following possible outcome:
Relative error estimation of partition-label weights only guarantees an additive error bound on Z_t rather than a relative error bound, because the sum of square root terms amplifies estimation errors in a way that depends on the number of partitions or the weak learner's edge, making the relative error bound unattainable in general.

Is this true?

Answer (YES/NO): NO